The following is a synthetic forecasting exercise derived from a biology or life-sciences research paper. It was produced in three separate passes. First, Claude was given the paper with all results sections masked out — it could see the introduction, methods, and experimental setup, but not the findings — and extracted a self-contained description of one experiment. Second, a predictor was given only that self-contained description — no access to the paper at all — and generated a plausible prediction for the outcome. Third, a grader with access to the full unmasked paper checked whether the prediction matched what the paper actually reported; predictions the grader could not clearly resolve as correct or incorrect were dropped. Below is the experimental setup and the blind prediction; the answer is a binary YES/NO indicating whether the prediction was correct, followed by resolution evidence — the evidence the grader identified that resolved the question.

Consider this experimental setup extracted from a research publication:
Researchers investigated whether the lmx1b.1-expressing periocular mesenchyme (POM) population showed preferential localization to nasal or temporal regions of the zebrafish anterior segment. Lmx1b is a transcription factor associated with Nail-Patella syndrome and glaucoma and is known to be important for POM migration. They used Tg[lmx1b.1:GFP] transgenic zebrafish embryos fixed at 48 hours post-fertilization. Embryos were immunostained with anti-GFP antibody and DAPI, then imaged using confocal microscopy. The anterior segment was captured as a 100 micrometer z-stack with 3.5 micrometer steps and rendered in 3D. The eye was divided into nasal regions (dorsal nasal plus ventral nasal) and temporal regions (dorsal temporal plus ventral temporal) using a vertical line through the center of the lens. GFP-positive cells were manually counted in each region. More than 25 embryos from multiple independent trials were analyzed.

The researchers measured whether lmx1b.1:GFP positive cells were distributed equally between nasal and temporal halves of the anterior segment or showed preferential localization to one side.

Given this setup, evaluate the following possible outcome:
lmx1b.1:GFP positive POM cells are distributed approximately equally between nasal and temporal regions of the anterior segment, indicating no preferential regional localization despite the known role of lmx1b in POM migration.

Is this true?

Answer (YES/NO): NO